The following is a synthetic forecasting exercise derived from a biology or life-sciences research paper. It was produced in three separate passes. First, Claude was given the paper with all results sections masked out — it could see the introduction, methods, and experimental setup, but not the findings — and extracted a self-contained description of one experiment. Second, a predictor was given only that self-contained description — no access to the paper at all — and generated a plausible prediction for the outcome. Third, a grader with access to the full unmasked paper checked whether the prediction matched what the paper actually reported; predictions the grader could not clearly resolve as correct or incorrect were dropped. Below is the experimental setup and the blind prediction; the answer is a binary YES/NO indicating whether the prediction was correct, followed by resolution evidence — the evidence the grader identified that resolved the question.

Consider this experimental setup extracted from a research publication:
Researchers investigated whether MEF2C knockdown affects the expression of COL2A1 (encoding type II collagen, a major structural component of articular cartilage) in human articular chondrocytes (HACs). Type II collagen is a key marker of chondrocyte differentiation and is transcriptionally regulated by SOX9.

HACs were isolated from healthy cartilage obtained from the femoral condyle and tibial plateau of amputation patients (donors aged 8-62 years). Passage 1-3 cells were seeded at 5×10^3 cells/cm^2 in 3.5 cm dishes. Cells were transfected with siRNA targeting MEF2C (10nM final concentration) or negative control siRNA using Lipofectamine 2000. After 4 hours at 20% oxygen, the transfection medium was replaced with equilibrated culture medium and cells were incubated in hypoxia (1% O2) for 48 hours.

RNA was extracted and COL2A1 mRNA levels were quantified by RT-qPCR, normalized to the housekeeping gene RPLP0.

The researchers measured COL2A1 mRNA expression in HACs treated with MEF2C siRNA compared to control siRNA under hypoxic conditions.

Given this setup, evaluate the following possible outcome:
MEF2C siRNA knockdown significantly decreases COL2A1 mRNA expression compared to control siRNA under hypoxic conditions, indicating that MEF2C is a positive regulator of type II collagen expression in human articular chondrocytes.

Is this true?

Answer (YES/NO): YES